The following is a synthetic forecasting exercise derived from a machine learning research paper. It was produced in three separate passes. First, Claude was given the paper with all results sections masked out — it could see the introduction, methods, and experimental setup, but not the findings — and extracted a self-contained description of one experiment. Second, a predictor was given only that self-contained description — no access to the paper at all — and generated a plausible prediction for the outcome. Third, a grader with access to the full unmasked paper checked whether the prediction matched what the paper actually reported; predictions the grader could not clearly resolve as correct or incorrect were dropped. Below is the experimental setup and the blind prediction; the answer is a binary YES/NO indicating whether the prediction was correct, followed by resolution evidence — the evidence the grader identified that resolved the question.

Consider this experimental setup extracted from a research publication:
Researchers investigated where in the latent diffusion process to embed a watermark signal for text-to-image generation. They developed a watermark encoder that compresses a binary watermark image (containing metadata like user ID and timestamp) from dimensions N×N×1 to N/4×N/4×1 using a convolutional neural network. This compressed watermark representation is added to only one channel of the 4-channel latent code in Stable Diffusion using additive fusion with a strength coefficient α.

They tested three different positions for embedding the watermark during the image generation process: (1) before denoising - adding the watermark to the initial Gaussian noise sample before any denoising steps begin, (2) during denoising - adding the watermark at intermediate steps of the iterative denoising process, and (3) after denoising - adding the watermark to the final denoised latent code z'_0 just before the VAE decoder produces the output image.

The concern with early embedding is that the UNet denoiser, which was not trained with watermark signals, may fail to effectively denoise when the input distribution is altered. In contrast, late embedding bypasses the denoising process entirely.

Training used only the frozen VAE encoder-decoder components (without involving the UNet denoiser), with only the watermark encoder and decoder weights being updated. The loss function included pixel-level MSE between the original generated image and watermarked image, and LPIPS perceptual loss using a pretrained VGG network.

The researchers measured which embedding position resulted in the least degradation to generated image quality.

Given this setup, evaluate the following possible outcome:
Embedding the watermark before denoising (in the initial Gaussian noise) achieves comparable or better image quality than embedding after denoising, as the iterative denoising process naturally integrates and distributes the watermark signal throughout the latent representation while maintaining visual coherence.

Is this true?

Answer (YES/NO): NO